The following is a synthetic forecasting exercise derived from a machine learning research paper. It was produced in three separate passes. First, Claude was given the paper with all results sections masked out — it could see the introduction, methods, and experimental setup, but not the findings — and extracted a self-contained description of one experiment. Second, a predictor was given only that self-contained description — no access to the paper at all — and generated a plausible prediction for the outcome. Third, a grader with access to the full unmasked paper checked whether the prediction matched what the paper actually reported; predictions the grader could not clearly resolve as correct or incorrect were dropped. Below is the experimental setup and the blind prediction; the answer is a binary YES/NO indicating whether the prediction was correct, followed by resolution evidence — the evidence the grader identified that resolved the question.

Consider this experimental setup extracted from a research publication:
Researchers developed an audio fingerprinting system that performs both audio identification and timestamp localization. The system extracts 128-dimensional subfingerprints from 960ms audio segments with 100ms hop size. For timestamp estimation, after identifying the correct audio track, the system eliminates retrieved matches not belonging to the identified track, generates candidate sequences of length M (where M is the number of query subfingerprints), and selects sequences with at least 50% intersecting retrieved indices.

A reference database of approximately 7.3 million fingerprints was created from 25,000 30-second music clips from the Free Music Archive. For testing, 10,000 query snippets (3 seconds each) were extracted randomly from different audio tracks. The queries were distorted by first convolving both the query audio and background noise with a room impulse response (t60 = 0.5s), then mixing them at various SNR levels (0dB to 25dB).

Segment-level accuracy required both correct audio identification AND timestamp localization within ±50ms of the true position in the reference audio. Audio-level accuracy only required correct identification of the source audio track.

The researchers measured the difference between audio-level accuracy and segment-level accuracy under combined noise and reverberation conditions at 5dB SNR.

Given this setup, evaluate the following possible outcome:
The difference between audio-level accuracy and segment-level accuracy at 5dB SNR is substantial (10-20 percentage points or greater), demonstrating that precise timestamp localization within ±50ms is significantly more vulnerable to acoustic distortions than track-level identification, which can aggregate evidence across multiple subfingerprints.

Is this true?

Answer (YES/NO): NO